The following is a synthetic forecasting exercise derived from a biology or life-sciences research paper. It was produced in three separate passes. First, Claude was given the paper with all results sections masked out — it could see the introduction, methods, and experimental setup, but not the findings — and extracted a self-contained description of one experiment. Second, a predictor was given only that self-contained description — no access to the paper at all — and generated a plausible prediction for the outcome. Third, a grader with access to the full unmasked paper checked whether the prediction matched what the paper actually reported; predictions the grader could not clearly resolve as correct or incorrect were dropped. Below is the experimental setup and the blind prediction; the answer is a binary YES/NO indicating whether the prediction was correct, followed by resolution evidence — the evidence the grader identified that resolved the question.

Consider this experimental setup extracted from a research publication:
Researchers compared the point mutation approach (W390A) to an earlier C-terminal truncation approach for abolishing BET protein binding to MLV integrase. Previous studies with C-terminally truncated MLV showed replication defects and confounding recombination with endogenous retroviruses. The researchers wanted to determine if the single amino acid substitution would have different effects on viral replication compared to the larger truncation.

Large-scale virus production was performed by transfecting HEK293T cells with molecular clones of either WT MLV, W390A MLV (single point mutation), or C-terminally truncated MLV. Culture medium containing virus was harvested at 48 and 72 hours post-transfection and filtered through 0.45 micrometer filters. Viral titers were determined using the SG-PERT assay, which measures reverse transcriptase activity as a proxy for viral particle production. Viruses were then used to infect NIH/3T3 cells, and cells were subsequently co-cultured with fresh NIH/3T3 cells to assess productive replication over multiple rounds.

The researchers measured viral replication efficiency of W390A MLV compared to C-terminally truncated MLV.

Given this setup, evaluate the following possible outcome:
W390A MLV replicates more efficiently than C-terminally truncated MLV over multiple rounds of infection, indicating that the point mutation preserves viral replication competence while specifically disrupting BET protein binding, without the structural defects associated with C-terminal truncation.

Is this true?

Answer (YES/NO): YES